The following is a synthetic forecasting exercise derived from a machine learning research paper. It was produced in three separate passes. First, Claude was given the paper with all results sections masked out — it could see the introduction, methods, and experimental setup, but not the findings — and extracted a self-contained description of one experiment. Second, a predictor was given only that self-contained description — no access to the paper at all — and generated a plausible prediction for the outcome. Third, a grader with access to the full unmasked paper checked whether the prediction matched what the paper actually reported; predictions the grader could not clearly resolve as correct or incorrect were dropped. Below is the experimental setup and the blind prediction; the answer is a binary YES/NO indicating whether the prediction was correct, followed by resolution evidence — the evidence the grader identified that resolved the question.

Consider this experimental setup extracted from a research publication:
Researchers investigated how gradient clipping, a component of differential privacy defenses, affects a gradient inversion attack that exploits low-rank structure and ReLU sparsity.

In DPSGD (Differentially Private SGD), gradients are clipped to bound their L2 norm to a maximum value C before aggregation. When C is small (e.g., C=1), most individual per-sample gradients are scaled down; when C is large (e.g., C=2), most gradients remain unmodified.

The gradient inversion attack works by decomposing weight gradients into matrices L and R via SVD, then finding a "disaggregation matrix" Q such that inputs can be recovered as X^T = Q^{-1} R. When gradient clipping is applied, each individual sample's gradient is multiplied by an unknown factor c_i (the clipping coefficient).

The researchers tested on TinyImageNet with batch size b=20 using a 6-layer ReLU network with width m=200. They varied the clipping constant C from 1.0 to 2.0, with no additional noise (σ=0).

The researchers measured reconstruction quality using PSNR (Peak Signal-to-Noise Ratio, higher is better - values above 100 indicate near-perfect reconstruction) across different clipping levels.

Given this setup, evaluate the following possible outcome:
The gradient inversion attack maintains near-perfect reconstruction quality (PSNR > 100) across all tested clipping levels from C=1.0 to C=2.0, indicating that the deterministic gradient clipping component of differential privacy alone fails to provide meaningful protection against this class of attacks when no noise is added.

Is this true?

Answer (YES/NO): YES